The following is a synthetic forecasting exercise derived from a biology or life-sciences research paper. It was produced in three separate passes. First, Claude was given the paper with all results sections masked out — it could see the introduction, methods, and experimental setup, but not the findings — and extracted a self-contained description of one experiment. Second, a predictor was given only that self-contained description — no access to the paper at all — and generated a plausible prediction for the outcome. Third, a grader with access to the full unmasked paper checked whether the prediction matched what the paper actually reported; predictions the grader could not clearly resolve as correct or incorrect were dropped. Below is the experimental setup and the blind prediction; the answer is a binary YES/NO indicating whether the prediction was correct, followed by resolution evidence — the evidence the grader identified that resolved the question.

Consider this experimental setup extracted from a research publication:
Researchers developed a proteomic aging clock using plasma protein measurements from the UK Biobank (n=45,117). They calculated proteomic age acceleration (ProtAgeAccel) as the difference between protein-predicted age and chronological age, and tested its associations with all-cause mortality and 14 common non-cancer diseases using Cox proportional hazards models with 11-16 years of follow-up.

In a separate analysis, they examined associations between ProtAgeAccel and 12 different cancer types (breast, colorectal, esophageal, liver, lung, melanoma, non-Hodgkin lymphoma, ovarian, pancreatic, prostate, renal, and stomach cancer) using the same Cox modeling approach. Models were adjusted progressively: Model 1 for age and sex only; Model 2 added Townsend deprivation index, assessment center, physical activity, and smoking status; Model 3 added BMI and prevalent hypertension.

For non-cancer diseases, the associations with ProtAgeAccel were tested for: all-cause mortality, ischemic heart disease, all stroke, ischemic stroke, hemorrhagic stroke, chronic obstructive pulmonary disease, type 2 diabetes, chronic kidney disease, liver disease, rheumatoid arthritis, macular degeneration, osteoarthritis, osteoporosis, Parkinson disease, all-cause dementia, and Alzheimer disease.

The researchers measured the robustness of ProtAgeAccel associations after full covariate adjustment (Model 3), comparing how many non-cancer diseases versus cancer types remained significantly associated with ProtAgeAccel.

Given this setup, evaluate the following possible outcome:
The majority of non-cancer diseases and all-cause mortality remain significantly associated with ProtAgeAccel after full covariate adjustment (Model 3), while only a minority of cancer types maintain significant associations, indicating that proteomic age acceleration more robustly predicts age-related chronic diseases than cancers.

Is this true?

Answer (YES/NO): YES